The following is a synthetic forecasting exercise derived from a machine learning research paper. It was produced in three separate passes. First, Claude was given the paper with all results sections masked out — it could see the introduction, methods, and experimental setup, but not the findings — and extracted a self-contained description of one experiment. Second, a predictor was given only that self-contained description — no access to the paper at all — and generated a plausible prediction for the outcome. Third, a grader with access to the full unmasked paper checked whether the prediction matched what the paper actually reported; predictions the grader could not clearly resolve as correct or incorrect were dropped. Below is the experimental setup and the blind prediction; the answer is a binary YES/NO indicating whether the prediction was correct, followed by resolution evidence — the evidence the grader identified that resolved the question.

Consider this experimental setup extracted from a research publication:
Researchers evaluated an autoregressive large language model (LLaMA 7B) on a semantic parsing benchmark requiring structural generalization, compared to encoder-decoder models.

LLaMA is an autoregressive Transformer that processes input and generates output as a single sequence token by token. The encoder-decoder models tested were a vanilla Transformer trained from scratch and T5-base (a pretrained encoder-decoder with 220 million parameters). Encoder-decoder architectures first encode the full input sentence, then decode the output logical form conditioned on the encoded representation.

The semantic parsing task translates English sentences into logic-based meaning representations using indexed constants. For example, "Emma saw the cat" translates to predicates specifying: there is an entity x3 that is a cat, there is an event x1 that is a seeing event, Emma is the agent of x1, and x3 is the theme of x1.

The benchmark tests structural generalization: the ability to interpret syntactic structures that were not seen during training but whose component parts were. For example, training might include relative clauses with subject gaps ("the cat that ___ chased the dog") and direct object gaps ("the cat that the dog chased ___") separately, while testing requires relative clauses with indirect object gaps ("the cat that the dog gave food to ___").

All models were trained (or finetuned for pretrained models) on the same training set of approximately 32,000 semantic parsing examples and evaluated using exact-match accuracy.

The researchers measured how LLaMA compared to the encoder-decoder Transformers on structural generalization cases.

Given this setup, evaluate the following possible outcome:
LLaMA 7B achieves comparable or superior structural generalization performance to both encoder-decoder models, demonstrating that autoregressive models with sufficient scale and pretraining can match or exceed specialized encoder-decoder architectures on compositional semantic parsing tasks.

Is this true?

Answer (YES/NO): YES